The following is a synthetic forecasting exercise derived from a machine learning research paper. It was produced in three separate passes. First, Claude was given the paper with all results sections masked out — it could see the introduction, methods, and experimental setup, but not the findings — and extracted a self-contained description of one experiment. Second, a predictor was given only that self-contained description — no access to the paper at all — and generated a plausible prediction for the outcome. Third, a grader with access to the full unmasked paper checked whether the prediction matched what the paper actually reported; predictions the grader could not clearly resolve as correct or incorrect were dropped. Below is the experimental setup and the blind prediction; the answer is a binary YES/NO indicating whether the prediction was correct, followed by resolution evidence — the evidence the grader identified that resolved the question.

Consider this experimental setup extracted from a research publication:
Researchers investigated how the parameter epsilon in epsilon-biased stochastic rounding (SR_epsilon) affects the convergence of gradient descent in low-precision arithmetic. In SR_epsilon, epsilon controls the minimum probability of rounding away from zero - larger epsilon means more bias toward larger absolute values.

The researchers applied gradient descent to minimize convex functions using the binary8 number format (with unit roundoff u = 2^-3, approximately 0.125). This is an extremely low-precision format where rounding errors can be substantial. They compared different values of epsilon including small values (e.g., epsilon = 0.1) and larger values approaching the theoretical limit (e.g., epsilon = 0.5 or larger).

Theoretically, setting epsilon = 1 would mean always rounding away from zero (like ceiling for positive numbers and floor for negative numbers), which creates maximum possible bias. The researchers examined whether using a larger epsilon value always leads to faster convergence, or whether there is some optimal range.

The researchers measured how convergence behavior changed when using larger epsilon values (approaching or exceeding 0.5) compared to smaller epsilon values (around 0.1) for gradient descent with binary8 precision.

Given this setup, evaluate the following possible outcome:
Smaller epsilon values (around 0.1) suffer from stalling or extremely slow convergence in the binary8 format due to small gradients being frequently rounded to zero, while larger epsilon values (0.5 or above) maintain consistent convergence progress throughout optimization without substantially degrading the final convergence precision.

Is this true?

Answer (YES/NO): NO